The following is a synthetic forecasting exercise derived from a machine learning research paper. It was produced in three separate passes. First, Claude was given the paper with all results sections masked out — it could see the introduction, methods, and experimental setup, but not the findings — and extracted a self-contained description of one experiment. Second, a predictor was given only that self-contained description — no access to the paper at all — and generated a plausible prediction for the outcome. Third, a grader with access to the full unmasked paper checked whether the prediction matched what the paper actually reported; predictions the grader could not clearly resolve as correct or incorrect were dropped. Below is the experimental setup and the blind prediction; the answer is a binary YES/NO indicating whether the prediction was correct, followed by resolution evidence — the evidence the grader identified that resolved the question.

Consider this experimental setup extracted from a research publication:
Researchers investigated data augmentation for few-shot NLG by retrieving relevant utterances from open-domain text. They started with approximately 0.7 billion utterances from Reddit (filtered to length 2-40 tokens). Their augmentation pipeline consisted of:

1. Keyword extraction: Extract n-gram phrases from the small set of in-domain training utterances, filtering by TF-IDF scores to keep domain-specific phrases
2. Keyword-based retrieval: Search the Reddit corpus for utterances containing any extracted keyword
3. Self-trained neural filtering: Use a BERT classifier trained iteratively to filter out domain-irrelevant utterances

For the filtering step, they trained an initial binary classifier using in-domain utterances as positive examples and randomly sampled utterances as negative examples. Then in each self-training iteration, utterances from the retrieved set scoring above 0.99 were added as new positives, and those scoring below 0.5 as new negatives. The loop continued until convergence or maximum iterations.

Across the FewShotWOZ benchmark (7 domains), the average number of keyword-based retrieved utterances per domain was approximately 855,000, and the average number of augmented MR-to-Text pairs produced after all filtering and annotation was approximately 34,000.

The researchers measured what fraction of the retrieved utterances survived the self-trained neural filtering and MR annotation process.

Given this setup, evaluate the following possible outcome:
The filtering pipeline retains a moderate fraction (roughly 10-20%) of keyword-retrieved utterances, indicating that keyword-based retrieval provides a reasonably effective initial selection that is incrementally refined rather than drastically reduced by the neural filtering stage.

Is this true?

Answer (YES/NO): NO